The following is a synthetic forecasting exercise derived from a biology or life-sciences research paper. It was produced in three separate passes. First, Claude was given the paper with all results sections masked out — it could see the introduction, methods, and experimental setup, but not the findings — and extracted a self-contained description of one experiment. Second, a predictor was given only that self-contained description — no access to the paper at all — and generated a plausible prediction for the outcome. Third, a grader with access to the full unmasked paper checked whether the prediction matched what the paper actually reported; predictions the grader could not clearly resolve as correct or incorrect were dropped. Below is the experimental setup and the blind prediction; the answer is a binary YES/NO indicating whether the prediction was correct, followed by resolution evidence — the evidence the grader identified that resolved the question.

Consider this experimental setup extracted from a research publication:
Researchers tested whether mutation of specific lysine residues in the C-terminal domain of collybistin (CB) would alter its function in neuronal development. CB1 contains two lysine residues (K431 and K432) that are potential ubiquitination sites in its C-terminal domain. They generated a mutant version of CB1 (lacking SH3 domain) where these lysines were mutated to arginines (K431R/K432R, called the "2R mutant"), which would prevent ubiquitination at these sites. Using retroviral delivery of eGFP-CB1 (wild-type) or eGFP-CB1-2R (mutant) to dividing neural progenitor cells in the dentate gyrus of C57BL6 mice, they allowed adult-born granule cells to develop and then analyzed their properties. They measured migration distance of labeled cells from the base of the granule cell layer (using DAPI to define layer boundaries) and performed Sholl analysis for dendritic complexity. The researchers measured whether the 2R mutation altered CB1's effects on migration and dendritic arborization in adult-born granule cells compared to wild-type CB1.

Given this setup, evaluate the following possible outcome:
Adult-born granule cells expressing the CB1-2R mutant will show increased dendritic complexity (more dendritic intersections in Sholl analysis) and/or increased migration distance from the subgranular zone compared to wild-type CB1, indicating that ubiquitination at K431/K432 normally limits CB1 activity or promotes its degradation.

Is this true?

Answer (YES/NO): NO